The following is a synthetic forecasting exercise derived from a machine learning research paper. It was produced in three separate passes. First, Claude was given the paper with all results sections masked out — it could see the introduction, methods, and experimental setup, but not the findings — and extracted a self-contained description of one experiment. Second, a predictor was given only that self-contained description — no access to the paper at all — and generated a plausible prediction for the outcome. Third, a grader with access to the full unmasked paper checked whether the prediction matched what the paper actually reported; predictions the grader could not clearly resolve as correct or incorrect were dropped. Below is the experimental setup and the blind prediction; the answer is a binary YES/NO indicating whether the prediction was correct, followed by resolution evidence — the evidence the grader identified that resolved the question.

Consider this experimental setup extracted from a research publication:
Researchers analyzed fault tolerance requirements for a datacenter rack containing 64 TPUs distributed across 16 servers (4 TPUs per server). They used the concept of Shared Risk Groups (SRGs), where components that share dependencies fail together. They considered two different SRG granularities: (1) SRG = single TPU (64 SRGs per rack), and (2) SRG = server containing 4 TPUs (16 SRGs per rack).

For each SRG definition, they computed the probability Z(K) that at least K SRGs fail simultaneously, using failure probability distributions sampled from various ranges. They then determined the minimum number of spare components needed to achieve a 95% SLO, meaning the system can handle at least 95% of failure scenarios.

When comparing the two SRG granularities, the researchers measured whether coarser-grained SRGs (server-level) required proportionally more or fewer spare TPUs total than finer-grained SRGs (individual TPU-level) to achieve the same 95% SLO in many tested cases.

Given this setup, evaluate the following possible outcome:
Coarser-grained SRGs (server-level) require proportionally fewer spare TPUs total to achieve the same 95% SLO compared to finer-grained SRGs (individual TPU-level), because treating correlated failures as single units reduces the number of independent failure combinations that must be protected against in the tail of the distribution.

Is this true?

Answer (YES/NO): NO